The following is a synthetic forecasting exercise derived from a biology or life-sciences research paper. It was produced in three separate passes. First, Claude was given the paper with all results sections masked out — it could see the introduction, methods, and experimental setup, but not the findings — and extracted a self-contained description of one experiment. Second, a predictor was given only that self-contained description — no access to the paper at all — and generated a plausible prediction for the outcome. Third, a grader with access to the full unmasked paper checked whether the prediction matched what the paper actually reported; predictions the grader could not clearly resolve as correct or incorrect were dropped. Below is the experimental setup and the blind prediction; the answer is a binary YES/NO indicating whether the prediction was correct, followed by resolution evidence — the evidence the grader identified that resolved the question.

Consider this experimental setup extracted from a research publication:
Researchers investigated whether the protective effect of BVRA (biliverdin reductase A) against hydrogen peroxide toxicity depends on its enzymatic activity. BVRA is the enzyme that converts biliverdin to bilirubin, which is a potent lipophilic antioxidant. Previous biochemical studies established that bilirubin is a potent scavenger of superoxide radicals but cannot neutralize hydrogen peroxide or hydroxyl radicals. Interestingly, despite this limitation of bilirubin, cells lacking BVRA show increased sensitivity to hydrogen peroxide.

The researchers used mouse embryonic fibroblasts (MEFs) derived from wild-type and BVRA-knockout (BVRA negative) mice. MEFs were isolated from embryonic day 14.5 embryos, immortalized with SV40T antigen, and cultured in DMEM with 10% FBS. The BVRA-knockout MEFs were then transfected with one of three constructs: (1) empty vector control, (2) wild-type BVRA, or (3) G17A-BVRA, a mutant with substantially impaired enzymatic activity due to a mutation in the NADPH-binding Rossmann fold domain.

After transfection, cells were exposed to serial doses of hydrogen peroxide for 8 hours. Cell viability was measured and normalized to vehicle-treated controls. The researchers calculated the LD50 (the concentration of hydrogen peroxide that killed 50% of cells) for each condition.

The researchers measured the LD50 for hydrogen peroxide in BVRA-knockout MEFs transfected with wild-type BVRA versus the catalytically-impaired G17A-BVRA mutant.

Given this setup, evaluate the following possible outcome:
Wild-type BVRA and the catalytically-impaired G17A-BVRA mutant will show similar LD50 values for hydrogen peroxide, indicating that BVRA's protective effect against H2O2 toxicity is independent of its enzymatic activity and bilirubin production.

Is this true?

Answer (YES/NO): YES